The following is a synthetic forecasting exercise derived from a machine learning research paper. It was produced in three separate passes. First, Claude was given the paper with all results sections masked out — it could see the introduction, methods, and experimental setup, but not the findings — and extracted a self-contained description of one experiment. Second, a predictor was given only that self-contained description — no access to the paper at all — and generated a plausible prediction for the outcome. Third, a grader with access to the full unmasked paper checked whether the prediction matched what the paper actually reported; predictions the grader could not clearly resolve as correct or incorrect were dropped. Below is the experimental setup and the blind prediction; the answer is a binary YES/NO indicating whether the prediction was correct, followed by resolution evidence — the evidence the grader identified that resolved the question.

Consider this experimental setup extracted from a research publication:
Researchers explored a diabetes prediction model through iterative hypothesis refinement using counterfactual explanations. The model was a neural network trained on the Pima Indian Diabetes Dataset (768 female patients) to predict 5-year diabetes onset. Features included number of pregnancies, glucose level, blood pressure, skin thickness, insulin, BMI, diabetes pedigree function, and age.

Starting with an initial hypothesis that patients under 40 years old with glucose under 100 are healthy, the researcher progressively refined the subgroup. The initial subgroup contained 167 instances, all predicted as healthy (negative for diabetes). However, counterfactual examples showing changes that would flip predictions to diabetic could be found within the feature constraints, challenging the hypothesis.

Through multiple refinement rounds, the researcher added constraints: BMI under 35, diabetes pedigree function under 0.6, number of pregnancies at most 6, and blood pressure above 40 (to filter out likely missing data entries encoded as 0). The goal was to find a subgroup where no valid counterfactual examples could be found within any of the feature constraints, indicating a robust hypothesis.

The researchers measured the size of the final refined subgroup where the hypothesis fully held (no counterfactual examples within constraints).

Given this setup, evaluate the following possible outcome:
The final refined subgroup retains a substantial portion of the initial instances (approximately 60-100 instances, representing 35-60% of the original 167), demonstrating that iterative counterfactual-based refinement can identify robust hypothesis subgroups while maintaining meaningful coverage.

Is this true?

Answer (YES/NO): YES